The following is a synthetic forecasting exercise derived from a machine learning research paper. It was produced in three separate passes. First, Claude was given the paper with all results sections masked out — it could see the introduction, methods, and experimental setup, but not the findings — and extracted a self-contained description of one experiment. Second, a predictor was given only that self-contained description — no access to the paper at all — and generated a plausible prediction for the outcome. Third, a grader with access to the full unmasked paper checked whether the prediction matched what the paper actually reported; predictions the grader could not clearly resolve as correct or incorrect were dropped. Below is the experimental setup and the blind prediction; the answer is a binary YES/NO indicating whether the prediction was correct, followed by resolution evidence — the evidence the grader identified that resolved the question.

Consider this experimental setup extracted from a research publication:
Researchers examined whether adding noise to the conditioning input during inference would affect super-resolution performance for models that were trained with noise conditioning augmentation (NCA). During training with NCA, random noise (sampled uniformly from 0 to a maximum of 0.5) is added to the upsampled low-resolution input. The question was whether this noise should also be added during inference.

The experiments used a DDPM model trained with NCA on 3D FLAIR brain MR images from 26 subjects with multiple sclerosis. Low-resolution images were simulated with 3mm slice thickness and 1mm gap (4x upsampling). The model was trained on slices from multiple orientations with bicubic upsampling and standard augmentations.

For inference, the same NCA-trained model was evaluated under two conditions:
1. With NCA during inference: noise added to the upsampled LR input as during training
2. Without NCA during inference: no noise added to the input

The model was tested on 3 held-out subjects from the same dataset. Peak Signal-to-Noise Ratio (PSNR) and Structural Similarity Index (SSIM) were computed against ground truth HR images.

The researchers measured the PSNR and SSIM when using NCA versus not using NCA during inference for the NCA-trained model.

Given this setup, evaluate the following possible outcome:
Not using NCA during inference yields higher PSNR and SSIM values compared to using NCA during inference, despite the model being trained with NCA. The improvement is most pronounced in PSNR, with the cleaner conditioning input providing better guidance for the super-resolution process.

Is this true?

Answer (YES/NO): NO